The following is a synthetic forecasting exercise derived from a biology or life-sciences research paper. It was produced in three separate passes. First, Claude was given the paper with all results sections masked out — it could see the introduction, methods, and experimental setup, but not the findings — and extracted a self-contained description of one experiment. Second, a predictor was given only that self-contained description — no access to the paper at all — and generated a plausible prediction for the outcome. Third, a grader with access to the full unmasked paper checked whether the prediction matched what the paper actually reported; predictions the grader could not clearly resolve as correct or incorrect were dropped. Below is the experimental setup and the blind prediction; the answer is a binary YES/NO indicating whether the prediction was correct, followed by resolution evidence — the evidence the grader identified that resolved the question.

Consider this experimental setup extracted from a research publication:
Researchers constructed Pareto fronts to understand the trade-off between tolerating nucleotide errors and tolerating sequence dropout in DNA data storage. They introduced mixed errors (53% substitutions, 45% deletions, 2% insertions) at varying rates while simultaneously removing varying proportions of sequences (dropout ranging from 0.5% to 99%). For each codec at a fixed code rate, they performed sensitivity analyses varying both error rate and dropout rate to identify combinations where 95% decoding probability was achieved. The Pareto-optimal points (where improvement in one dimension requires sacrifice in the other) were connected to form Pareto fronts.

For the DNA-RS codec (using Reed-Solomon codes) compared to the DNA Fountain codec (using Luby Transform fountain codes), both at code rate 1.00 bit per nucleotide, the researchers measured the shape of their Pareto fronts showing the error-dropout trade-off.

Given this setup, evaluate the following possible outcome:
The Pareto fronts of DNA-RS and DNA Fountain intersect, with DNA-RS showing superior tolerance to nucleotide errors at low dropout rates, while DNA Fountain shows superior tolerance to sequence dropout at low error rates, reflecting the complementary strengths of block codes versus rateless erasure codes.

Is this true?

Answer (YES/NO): NO